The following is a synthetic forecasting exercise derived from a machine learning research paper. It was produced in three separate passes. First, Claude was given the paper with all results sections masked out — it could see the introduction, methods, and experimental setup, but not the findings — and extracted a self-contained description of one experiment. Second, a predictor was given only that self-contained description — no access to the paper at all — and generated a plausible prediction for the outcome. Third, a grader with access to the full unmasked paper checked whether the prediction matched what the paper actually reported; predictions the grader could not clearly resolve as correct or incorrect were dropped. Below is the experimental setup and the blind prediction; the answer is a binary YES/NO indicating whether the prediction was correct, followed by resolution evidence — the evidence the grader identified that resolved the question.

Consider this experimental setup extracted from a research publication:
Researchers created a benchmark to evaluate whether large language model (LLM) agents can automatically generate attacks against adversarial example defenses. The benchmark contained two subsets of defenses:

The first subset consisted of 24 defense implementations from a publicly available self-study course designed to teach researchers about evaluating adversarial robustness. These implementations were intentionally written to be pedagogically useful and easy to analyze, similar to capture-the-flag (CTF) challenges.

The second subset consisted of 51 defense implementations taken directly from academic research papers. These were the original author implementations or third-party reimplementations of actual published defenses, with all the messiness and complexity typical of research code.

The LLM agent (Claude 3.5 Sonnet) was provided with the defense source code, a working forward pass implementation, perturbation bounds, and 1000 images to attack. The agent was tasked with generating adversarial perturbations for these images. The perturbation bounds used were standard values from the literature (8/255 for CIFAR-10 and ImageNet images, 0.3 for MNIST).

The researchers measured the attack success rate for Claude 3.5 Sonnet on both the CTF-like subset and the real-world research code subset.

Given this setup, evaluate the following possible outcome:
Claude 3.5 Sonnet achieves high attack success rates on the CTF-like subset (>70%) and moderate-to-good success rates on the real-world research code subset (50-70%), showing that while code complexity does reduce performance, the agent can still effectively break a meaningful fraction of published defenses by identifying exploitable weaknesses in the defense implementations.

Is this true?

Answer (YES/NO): NO